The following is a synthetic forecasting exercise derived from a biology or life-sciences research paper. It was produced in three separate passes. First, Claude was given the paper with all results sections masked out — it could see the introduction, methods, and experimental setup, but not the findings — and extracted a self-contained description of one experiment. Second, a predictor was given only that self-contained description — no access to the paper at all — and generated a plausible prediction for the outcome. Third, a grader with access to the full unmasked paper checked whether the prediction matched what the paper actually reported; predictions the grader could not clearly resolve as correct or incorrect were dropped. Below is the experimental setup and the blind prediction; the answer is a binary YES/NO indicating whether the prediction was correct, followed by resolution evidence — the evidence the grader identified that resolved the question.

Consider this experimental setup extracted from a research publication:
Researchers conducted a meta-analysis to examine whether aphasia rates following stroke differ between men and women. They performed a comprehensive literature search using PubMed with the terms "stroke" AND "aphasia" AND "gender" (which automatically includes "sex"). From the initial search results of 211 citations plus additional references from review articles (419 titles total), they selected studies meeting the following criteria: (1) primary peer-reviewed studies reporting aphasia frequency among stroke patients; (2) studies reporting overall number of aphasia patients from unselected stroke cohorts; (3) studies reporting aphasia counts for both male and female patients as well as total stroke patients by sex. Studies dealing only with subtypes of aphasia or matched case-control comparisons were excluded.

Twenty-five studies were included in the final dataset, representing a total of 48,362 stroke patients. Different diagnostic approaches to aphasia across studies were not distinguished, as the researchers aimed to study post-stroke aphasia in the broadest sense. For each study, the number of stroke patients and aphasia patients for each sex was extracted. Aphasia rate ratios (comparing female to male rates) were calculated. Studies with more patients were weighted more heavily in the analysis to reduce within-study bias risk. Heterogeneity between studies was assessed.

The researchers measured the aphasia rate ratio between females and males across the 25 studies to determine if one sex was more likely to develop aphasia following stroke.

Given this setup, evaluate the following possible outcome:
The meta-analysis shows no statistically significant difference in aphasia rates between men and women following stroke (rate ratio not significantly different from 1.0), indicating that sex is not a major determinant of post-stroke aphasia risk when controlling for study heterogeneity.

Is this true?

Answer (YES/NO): NO